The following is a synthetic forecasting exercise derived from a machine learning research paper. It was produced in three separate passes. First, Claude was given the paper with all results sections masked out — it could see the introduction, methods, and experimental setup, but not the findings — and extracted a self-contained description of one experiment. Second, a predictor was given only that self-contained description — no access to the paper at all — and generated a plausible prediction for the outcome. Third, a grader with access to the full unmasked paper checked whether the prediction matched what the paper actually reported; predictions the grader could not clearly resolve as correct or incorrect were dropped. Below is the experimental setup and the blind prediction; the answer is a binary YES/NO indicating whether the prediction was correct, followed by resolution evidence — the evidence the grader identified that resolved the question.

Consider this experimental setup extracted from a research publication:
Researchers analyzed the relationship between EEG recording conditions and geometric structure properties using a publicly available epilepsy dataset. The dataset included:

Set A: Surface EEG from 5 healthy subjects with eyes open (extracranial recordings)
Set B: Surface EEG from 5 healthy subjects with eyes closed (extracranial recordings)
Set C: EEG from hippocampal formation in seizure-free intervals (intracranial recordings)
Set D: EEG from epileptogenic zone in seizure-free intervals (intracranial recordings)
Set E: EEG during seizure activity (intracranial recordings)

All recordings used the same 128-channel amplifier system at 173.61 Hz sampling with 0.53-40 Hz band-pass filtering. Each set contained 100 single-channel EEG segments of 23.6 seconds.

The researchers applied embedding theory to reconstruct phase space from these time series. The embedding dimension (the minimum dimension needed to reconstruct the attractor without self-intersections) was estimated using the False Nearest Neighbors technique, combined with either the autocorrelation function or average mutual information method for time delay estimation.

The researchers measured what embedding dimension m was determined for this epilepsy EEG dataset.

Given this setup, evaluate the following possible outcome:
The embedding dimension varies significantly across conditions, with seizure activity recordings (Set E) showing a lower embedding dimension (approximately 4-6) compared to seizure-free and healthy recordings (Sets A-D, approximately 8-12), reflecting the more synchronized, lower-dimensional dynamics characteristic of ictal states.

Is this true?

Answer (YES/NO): NO